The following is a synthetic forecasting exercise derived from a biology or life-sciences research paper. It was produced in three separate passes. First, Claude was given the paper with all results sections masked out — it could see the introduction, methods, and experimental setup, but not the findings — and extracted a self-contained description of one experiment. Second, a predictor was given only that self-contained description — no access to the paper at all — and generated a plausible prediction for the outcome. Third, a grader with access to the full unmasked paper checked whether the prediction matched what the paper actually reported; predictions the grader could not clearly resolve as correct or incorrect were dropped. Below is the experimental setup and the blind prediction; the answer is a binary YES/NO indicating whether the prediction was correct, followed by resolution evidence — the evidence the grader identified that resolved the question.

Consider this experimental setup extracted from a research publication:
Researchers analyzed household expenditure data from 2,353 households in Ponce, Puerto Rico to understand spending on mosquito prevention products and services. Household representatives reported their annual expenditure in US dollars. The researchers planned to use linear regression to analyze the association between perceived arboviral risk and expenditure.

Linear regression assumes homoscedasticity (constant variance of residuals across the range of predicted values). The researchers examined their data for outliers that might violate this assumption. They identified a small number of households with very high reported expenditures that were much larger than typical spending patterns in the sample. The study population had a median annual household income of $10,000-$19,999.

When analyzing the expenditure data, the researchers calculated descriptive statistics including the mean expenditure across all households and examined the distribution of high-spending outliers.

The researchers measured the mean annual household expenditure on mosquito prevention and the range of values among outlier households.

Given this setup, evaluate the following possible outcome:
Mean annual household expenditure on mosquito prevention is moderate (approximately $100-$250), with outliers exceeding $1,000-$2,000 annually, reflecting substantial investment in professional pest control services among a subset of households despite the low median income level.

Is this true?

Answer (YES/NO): YES